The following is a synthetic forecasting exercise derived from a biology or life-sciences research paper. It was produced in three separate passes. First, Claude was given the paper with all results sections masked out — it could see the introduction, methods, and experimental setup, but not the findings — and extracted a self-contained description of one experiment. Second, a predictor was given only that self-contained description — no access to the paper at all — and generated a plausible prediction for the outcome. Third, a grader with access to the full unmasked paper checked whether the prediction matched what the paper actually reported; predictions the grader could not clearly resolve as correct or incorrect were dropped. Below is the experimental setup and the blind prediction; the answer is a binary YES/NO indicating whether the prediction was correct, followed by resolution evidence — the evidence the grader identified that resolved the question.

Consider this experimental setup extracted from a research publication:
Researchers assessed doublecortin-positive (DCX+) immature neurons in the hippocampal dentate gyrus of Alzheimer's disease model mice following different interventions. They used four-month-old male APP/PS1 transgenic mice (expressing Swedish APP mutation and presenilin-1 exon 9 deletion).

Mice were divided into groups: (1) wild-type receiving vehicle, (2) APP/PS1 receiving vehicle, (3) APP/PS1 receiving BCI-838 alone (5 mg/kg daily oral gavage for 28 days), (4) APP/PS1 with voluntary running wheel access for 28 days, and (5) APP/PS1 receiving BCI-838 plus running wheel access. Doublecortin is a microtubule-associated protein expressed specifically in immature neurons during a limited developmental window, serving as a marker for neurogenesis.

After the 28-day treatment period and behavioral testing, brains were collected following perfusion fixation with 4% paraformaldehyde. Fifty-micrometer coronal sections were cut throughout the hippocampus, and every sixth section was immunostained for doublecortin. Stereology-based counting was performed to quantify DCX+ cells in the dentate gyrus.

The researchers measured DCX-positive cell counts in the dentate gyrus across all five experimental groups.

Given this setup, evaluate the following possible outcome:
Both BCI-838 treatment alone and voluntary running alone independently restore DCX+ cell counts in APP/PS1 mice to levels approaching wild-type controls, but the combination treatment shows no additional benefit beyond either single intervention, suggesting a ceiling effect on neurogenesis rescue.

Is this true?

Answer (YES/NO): NO